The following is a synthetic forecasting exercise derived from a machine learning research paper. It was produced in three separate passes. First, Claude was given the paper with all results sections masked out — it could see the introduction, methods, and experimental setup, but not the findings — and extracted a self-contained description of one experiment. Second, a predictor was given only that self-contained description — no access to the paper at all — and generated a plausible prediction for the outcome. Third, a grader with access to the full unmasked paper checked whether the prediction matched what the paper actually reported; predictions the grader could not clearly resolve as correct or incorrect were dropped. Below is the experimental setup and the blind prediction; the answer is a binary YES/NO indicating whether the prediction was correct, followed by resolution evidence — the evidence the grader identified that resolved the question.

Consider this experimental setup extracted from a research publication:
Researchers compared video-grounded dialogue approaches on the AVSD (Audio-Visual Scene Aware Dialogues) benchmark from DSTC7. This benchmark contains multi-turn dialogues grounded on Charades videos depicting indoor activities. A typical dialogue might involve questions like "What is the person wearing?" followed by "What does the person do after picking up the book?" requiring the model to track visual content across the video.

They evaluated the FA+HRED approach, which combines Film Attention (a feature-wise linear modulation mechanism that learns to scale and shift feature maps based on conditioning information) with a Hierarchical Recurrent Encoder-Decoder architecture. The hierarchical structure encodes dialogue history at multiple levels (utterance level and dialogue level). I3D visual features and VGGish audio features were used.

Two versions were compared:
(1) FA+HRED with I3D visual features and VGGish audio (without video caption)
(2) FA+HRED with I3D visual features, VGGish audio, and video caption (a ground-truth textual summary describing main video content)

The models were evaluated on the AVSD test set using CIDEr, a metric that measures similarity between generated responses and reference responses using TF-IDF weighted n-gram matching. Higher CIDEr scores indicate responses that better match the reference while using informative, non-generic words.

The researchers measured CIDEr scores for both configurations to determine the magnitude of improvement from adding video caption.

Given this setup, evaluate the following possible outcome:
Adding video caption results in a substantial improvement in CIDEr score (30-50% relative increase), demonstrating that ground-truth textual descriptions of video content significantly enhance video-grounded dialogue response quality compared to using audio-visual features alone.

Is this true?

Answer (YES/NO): NO